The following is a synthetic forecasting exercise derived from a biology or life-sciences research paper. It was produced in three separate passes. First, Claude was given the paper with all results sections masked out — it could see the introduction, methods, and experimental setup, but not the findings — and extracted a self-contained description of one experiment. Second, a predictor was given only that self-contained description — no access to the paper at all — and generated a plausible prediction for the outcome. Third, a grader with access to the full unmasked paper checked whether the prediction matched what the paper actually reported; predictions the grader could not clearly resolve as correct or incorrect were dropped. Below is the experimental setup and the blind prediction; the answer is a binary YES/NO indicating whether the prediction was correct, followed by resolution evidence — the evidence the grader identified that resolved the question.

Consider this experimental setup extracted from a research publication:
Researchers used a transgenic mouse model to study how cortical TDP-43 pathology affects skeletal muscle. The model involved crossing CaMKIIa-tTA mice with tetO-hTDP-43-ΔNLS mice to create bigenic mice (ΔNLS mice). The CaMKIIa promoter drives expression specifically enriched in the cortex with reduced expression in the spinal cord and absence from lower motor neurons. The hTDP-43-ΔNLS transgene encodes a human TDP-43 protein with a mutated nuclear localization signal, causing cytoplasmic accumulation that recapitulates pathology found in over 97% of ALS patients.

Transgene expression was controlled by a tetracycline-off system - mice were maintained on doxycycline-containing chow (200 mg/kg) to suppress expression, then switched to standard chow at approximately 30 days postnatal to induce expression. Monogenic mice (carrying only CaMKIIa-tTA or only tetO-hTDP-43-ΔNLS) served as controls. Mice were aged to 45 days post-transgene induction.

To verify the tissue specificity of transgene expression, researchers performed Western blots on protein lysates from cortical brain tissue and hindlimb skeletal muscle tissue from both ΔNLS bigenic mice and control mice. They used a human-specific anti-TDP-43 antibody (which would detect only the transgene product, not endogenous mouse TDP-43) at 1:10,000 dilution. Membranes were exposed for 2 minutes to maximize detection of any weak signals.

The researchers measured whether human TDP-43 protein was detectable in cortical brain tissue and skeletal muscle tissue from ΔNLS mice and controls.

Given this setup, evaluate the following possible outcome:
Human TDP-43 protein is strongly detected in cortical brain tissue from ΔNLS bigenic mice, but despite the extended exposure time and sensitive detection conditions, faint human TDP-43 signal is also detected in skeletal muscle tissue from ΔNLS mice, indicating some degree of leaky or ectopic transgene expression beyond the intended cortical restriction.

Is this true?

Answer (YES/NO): NO